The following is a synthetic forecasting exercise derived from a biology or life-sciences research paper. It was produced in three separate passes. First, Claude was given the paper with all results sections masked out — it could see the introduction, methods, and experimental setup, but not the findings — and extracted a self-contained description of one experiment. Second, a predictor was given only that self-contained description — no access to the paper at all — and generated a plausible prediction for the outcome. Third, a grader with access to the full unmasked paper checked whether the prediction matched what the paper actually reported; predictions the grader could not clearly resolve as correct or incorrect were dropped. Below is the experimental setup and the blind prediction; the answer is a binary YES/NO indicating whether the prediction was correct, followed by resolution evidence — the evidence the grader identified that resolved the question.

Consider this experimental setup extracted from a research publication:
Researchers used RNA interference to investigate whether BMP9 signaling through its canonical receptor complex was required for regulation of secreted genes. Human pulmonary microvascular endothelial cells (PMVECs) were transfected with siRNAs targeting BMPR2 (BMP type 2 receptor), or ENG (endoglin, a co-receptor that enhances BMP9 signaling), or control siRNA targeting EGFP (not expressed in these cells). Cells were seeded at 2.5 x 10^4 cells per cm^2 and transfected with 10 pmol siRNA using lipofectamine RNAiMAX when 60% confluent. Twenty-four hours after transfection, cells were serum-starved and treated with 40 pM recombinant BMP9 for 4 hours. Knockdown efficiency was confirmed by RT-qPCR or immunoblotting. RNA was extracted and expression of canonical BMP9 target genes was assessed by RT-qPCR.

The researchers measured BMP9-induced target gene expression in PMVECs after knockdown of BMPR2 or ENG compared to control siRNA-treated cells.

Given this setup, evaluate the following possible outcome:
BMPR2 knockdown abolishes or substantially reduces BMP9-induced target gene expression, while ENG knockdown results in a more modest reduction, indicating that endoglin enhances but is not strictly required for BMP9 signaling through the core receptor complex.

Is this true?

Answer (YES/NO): NO